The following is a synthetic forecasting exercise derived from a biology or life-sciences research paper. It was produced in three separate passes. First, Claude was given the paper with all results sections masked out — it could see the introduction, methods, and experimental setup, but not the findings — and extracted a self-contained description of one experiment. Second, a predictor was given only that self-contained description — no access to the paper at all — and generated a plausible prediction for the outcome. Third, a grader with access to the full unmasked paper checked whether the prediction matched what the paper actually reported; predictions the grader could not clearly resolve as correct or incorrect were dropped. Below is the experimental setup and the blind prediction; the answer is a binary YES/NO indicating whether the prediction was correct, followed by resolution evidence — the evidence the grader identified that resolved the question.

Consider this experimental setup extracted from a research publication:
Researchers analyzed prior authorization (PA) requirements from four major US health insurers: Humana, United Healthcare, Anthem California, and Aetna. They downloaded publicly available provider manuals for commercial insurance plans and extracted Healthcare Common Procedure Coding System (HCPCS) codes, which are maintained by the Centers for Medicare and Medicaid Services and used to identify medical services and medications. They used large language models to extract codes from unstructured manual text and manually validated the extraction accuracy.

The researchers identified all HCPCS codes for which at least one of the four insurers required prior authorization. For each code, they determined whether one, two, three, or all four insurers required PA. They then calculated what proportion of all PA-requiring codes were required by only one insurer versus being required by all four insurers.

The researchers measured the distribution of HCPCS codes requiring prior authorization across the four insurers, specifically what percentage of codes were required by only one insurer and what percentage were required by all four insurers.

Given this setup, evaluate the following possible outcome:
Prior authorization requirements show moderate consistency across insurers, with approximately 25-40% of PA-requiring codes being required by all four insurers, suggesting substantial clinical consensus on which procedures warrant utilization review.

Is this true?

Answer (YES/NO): NO